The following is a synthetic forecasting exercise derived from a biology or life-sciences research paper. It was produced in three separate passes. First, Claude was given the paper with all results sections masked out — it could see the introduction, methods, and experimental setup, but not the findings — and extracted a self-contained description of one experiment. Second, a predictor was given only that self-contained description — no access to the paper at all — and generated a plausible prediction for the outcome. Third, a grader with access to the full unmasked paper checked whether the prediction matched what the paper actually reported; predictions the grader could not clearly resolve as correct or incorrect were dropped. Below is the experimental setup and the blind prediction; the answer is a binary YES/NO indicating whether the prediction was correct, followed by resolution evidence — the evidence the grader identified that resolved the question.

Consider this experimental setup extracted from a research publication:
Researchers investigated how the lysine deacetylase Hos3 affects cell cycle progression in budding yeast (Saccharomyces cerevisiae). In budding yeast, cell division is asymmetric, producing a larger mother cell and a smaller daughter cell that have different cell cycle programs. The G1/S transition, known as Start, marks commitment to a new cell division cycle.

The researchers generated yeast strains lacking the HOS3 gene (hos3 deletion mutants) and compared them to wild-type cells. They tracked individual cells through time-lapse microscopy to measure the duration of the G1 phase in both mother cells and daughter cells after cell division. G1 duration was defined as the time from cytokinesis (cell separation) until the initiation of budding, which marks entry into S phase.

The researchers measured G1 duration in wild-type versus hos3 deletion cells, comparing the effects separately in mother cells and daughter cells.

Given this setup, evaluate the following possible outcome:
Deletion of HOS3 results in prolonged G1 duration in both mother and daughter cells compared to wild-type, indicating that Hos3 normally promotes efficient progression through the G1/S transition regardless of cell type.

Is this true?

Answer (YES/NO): NO